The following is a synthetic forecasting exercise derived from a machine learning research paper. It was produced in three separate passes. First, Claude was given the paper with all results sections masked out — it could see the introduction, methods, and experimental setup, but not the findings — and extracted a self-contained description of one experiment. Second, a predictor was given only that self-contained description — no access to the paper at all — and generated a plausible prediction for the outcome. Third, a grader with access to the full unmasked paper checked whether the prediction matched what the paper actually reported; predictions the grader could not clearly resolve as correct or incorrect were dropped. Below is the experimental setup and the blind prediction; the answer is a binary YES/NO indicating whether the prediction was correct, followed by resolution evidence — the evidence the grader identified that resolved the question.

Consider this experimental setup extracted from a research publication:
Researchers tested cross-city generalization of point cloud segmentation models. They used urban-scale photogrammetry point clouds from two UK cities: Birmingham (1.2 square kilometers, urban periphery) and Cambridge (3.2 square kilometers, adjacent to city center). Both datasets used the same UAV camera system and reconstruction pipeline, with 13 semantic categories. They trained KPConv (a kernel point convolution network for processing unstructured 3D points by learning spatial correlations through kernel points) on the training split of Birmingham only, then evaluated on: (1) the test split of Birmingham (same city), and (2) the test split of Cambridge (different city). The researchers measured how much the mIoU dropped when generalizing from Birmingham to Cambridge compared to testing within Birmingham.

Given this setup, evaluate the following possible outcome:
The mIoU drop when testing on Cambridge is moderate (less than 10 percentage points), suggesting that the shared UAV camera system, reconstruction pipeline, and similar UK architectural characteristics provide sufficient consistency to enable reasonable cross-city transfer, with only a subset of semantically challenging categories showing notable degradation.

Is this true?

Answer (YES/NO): NO